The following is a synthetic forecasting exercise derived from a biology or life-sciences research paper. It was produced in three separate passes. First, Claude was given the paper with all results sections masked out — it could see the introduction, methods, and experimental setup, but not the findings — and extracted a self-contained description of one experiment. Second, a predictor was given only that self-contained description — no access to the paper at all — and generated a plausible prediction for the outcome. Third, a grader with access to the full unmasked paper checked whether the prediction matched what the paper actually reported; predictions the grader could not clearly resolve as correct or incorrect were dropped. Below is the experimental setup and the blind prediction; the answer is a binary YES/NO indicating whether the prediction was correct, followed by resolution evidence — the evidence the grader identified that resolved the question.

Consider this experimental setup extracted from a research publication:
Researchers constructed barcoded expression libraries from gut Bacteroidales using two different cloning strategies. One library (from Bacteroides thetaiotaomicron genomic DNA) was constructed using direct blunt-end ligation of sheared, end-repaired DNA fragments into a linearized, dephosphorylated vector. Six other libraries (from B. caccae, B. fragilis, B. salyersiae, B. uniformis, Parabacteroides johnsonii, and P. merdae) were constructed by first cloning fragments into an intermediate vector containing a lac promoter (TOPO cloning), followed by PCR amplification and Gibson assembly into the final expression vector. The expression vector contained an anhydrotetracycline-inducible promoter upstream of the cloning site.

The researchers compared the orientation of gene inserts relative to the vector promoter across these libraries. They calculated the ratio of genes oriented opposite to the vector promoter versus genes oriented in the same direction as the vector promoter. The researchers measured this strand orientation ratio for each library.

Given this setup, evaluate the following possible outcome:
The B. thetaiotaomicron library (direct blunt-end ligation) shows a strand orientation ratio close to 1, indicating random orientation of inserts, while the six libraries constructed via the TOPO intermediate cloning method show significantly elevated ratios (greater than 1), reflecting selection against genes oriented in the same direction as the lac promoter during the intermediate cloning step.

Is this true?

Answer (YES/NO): YES